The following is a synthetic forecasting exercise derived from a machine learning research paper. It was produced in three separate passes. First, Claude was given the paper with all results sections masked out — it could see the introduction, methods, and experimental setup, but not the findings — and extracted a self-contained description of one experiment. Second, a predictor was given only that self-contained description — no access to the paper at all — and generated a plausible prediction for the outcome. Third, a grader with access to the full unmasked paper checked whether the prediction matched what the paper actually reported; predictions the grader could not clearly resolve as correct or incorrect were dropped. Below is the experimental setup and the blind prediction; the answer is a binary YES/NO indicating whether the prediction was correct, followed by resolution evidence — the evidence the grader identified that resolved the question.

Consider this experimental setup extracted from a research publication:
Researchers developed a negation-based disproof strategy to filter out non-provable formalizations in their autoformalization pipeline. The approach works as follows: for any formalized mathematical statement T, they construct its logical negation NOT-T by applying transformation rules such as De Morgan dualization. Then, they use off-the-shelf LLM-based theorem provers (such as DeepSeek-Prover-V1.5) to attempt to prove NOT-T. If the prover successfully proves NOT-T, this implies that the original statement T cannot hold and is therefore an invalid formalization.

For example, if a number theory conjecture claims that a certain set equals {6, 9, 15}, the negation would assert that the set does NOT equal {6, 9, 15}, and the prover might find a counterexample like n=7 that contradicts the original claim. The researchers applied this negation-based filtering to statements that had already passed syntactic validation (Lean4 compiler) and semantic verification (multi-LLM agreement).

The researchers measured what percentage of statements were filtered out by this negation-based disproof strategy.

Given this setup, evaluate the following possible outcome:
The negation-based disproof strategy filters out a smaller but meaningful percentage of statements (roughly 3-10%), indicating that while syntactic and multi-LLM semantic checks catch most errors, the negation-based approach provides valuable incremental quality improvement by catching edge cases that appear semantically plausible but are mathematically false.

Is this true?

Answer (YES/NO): NO